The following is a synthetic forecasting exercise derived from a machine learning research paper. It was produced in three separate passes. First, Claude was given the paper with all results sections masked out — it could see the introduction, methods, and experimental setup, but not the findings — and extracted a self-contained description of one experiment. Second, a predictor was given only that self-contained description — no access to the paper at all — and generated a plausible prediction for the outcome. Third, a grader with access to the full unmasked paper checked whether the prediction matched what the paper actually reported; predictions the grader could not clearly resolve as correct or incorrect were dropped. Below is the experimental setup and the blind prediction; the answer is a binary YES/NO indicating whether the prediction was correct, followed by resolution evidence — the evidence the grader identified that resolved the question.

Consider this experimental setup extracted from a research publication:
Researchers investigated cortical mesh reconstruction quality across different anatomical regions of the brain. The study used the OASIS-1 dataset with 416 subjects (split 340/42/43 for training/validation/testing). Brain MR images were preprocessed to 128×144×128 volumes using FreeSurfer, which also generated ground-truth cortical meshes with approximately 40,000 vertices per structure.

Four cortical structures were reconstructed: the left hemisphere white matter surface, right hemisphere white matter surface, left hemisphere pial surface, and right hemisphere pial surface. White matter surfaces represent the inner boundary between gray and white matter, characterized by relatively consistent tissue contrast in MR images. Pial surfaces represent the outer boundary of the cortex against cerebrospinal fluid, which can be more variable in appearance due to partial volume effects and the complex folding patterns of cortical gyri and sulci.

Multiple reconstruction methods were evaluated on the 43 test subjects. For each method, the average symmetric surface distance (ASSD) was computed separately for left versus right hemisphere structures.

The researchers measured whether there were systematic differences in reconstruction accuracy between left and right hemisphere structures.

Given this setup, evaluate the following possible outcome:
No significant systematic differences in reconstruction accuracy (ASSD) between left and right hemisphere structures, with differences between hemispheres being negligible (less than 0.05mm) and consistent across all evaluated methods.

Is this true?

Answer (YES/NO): NO